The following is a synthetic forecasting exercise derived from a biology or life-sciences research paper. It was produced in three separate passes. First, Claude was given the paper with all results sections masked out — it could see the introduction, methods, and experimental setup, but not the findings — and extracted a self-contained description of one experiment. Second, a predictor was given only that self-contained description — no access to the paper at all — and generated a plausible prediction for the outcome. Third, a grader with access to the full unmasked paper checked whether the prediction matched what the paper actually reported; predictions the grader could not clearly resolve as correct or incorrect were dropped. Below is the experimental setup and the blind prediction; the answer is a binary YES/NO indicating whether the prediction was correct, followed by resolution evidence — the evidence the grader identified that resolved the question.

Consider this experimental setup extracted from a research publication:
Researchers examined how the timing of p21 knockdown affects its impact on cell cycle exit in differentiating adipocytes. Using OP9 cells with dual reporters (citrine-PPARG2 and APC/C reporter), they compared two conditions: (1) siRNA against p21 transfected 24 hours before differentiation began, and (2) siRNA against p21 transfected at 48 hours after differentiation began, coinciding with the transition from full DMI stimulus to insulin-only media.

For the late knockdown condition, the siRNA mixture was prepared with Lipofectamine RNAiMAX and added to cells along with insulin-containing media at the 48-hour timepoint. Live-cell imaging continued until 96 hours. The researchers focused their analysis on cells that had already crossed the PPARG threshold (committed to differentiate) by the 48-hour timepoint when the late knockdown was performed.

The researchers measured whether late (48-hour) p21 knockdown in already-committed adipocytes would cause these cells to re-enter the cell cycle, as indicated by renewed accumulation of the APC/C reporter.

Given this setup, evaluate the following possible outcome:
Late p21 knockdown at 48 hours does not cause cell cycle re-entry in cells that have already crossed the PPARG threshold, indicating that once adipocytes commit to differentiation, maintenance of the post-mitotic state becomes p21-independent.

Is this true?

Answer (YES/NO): NO